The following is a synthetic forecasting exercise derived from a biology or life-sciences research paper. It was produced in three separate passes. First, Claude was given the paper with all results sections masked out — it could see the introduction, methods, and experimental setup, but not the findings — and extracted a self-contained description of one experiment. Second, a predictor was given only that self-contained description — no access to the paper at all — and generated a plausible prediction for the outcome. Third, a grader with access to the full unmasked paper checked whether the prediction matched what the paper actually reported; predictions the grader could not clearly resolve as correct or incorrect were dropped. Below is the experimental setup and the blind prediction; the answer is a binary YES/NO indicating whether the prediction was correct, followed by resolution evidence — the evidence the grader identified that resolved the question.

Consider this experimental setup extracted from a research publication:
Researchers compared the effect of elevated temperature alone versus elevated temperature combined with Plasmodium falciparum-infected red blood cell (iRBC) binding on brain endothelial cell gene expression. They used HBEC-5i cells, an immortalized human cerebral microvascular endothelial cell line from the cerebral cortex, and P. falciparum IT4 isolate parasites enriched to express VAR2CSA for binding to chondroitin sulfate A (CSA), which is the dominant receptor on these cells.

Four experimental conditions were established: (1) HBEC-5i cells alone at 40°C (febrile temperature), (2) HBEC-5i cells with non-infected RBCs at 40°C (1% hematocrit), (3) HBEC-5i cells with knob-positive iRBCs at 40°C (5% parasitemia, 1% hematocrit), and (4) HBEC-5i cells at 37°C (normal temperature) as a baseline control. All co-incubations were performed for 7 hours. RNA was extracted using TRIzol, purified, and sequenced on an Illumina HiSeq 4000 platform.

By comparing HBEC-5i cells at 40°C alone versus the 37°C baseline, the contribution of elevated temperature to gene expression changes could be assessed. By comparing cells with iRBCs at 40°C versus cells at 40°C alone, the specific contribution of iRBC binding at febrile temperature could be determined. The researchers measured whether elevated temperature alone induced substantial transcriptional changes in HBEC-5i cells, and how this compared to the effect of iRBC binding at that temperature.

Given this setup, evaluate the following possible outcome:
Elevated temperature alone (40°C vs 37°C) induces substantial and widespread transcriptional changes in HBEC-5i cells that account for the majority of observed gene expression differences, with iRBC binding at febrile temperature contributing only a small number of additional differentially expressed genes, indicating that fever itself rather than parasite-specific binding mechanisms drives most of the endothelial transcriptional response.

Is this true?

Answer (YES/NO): NO